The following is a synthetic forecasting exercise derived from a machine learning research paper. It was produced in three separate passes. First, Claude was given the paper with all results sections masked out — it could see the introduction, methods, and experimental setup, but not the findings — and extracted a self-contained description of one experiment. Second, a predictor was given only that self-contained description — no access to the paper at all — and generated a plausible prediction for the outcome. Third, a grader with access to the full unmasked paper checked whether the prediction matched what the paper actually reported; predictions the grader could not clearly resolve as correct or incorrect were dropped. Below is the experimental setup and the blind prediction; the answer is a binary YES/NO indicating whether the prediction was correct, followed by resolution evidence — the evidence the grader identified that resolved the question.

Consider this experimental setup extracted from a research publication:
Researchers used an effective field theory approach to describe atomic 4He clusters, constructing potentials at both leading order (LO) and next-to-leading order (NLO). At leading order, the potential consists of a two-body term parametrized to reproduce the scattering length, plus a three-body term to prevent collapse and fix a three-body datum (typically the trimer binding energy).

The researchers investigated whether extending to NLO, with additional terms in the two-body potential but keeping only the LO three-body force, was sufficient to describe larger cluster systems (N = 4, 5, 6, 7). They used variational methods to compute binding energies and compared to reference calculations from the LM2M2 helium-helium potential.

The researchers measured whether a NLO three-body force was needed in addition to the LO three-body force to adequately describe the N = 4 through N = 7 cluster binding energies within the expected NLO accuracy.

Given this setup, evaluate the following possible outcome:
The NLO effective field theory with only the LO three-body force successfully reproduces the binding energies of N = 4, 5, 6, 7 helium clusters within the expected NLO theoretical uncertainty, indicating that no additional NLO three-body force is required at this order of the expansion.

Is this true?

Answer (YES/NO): NO